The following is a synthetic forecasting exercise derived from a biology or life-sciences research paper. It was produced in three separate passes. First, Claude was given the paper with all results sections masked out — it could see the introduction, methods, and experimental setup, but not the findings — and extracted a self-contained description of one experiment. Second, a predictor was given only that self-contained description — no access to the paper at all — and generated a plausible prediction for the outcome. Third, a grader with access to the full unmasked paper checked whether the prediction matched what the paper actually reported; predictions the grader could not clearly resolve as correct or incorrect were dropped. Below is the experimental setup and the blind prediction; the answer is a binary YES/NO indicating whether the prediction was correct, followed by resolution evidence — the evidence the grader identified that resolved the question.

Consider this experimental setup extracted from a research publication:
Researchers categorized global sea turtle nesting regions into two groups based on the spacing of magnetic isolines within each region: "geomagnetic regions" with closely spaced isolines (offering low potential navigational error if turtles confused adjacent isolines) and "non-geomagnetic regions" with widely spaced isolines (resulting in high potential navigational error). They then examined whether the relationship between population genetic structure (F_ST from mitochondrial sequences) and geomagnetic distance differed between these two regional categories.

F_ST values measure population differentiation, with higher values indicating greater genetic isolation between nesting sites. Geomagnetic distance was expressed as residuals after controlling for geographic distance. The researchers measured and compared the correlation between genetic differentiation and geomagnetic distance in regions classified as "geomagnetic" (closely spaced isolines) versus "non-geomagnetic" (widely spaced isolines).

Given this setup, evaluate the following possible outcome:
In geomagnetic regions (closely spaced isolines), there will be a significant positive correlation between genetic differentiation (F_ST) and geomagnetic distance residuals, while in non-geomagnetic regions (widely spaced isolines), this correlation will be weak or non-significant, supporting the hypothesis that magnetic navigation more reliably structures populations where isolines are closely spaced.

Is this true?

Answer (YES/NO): YES